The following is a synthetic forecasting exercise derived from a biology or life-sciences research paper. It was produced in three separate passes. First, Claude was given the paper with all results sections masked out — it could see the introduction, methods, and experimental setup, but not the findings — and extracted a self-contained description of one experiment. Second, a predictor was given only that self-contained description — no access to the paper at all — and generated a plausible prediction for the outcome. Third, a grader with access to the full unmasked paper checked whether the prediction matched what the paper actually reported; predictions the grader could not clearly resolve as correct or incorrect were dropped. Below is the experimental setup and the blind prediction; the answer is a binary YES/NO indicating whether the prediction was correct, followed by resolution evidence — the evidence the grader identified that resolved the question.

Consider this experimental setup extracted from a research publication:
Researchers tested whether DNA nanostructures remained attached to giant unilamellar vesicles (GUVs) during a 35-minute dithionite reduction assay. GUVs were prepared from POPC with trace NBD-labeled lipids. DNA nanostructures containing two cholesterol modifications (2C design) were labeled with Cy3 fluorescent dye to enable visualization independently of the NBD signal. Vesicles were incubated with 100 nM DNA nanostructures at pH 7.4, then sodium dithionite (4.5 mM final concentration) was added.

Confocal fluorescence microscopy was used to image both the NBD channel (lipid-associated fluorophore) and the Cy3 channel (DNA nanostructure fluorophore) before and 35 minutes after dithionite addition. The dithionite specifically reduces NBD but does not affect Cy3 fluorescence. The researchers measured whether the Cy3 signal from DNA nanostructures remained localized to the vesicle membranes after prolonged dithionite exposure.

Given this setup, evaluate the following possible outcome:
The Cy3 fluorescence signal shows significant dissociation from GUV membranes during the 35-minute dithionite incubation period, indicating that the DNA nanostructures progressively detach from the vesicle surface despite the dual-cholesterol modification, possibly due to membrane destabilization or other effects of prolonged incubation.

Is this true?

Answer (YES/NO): NO